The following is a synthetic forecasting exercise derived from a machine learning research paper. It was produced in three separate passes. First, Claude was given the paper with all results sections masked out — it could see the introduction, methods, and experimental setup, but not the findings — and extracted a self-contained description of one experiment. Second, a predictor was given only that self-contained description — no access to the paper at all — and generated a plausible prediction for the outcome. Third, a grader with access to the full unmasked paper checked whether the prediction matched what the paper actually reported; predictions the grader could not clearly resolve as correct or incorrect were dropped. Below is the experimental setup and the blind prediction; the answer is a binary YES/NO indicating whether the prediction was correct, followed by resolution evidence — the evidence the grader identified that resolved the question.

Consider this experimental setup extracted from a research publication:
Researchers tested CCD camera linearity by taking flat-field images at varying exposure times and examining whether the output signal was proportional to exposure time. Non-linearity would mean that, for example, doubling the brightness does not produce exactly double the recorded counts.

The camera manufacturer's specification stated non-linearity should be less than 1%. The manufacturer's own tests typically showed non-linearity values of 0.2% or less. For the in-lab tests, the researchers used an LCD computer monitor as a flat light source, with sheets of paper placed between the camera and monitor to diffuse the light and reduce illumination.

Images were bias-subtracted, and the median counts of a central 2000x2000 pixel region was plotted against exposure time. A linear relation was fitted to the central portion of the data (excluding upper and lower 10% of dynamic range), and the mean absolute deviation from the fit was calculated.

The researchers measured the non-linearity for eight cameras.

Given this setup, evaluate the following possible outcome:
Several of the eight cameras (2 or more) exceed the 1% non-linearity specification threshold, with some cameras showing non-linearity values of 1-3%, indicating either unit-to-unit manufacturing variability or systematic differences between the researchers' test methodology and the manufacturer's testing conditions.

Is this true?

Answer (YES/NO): YES